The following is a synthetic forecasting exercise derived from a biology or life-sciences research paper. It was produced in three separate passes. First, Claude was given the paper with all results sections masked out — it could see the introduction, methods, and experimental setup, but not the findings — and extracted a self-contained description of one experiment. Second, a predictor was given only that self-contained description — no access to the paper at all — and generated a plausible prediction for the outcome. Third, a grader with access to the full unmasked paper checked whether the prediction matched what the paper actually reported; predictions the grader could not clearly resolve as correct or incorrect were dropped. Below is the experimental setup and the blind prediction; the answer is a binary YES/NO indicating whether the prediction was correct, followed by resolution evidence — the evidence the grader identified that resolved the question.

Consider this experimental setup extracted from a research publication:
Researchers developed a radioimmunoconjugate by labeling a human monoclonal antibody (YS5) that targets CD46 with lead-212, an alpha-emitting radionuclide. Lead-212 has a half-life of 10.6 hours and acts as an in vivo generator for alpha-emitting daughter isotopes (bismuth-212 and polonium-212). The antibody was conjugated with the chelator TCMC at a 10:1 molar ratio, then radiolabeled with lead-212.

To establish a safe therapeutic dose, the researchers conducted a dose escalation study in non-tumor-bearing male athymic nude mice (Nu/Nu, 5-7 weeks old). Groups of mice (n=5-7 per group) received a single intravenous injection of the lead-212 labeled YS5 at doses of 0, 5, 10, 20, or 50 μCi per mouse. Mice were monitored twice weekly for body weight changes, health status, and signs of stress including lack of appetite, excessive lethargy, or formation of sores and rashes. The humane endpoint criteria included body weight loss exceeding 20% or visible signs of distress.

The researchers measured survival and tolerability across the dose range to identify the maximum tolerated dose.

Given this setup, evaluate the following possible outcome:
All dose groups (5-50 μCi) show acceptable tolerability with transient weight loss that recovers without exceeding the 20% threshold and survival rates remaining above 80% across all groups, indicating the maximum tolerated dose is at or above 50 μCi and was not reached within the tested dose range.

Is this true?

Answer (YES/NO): NO